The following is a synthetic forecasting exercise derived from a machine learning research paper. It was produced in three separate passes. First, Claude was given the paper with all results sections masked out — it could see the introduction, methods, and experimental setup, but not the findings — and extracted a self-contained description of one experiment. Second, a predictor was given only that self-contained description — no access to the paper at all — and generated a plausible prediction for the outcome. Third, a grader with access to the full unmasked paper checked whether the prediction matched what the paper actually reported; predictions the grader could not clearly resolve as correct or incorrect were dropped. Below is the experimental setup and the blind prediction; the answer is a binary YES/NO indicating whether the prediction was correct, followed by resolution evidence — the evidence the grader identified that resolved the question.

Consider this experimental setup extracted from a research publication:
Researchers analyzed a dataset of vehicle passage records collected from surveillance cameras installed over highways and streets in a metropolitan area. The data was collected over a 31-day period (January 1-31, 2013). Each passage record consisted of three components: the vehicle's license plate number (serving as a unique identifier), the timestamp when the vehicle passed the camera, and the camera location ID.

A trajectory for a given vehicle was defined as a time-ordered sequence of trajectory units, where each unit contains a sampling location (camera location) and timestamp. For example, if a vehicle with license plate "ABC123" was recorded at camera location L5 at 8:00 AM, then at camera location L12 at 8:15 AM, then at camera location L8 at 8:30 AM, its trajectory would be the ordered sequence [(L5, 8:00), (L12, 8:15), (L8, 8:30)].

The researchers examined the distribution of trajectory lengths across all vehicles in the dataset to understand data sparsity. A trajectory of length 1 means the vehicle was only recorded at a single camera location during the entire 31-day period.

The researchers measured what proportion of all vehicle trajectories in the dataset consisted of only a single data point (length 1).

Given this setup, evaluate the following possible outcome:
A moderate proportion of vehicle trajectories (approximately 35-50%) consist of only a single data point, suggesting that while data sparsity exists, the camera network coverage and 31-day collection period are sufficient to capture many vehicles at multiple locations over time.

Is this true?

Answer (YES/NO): NO